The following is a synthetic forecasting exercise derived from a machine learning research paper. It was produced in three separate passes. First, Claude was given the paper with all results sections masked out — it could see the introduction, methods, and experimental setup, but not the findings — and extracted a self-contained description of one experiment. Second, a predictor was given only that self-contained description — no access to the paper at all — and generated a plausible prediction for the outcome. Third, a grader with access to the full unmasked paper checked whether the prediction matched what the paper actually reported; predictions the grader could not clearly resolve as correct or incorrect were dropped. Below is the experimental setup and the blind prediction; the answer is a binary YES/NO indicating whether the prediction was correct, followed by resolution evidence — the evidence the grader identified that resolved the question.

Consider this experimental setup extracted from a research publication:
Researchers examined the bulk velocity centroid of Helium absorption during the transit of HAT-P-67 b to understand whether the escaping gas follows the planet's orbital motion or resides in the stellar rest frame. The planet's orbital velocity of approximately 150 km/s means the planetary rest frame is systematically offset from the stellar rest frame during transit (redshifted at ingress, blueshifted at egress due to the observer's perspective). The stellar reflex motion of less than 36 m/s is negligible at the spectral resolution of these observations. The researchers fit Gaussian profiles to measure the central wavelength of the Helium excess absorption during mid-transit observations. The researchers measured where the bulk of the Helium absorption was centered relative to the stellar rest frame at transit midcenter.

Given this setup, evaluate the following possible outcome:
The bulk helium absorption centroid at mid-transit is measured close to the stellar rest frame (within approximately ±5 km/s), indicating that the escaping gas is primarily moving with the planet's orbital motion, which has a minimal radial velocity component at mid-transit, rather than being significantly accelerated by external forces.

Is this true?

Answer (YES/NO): YES